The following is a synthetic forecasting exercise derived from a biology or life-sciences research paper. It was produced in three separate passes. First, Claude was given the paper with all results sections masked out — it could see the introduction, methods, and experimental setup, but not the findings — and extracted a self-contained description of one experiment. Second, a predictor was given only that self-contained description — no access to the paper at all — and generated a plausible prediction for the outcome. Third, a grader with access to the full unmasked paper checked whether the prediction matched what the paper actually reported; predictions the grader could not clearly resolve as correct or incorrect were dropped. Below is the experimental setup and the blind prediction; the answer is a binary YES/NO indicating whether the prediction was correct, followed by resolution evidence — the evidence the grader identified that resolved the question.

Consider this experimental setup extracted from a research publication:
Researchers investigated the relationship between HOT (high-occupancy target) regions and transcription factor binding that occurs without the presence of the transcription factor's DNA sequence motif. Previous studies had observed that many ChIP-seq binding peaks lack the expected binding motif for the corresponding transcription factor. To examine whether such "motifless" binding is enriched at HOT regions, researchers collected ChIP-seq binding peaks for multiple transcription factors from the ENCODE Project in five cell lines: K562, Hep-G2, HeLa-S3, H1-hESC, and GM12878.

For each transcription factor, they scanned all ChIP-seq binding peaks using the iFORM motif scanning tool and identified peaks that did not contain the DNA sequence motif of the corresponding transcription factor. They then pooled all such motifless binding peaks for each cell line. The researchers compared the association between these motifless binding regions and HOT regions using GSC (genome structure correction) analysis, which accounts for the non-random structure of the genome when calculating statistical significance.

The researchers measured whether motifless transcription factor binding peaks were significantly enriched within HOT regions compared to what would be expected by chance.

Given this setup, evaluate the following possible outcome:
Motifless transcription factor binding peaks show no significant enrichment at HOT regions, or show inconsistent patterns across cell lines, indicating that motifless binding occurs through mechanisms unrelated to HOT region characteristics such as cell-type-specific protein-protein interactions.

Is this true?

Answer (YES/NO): NO